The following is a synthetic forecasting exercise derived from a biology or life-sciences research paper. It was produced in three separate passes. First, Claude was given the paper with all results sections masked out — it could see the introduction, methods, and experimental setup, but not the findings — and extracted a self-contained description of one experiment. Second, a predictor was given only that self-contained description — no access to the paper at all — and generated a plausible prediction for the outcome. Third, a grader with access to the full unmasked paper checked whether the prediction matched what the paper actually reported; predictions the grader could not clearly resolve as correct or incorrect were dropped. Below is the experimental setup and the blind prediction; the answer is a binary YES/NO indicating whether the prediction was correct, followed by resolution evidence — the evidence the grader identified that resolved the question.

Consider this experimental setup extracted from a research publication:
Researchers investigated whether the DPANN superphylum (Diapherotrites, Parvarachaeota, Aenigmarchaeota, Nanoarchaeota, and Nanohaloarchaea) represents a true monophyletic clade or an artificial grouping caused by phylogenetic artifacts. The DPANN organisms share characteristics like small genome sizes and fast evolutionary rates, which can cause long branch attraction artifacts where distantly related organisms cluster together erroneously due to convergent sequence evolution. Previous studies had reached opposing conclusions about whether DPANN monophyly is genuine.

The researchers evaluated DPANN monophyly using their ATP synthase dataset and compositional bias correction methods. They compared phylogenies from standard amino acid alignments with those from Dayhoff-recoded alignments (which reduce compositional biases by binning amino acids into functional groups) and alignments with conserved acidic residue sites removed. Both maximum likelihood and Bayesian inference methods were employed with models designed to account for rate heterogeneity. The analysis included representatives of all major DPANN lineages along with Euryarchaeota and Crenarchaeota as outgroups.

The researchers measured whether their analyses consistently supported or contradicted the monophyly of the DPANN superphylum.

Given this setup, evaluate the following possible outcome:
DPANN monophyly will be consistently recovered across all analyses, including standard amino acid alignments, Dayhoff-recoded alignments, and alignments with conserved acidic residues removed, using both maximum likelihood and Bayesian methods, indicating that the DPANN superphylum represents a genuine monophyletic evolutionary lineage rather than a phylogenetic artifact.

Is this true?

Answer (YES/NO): NO